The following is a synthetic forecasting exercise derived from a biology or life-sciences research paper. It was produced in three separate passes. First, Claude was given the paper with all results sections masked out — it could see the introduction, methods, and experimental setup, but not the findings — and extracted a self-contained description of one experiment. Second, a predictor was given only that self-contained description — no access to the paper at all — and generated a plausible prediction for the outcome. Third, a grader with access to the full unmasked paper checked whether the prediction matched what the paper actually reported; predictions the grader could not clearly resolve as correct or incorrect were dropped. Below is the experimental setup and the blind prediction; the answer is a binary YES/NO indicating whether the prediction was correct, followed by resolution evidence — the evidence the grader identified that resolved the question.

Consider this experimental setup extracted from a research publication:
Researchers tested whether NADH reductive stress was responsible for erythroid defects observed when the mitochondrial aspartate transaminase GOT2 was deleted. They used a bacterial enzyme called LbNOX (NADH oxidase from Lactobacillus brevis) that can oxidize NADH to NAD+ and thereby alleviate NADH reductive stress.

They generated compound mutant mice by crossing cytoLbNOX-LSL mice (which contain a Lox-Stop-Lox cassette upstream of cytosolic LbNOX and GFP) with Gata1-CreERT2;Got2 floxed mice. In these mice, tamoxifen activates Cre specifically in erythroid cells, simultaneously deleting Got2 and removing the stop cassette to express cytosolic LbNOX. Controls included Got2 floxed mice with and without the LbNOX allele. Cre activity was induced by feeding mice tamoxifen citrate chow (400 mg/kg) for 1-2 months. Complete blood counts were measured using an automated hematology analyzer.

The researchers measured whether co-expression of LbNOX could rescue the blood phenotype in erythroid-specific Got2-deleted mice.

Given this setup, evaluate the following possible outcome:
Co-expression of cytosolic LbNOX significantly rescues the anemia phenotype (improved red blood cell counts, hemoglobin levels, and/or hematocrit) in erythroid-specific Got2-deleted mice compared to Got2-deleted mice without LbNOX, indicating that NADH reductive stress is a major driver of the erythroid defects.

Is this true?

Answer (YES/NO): NO